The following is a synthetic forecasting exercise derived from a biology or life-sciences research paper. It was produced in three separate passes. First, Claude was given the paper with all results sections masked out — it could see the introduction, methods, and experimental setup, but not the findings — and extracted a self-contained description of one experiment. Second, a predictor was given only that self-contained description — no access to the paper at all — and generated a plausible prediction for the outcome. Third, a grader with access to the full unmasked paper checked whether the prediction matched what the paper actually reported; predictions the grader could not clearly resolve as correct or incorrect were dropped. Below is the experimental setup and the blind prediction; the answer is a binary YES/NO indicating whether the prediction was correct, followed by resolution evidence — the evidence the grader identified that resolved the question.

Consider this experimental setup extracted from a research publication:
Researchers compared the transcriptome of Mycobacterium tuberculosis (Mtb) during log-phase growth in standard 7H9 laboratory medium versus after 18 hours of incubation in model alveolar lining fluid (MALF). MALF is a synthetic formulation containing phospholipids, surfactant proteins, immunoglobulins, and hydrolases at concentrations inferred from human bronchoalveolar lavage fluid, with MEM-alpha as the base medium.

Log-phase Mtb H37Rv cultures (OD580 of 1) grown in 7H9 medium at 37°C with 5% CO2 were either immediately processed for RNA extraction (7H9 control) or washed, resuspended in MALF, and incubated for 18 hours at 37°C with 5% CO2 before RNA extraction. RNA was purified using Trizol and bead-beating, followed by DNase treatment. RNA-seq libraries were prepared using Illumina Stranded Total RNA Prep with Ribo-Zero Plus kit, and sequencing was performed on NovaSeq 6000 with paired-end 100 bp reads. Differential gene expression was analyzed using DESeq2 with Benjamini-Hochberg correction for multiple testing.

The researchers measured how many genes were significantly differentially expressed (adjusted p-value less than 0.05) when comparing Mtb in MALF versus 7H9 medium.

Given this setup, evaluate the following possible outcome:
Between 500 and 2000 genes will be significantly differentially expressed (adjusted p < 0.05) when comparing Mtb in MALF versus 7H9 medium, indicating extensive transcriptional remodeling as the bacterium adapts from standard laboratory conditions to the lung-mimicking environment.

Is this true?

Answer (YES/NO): NO